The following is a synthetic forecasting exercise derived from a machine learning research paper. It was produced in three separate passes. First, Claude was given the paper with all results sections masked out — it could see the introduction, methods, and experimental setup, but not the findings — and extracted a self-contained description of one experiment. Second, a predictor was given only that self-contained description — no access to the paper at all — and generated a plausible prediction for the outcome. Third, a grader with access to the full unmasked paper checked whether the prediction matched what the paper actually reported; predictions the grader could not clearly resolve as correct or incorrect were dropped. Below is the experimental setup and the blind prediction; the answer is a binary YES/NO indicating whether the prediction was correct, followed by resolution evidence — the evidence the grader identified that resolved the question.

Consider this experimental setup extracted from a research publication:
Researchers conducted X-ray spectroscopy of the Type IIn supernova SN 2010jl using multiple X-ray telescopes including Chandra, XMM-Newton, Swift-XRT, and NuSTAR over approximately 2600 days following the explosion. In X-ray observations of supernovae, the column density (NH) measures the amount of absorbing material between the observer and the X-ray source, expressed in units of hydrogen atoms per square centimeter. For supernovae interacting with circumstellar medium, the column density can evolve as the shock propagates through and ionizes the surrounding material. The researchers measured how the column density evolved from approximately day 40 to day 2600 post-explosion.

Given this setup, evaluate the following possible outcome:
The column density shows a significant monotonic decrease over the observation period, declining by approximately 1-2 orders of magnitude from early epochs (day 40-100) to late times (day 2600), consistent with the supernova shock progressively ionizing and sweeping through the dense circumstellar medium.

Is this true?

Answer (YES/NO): NO